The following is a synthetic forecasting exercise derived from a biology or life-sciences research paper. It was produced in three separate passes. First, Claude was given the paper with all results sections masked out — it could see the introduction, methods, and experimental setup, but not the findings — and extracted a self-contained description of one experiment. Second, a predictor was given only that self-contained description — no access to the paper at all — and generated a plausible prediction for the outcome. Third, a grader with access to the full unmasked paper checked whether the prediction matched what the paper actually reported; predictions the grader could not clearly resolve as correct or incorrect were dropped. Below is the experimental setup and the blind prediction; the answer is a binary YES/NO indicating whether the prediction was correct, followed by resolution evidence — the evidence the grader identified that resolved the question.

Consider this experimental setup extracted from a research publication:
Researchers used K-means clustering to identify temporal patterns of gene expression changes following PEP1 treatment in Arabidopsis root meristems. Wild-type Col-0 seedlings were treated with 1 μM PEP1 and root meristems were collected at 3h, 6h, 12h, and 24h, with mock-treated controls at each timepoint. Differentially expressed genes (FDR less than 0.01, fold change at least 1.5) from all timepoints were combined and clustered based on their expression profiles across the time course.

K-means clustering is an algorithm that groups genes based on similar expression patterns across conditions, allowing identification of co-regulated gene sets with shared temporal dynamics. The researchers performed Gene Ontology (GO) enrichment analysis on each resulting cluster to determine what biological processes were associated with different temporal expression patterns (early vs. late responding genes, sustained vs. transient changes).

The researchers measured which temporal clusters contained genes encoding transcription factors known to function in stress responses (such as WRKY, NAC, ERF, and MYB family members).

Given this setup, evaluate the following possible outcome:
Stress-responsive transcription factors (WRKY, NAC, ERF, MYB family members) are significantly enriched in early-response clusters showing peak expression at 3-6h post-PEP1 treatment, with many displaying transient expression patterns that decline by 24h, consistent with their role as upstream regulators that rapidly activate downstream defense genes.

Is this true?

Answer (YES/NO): NO